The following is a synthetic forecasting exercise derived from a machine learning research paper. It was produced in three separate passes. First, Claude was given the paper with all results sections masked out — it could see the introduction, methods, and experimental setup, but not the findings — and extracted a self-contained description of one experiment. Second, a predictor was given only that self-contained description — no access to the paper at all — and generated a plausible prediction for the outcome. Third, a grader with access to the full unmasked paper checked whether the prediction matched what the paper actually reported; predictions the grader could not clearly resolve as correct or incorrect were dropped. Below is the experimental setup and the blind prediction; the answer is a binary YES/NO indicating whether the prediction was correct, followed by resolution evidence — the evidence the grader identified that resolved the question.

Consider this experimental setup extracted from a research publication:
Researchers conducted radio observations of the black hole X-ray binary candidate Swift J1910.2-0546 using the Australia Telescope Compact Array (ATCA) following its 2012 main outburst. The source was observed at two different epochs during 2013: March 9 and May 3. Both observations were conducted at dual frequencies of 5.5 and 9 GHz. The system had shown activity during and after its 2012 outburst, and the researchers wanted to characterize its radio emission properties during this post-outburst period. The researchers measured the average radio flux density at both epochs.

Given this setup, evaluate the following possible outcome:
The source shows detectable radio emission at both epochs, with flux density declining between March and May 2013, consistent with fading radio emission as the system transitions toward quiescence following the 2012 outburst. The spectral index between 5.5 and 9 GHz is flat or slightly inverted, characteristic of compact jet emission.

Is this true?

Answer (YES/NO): NO